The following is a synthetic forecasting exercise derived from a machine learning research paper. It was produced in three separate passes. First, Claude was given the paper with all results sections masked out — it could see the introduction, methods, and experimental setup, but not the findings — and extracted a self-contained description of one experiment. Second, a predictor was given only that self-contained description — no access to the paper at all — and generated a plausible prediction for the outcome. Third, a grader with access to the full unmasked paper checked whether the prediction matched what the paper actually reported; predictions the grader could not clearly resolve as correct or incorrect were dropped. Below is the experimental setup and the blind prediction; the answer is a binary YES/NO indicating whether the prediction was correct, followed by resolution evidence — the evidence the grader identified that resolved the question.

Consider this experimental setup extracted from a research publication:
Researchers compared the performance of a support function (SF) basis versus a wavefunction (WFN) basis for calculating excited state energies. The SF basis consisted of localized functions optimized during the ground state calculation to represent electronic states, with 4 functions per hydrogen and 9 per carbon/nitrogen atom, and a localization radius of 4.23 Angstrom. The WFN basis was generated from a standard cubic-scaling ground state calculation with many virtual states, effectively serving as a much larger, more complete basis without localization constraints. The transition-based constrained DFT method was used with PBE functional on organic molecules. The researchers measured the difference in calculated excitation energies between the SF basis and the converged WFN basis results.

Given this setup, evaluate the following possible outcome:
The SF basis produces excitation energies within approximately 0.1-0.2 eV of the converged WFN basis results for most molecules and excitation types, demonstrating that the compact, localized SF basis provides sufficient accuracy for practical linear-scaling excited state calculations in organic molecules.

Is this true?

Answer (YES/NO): NO